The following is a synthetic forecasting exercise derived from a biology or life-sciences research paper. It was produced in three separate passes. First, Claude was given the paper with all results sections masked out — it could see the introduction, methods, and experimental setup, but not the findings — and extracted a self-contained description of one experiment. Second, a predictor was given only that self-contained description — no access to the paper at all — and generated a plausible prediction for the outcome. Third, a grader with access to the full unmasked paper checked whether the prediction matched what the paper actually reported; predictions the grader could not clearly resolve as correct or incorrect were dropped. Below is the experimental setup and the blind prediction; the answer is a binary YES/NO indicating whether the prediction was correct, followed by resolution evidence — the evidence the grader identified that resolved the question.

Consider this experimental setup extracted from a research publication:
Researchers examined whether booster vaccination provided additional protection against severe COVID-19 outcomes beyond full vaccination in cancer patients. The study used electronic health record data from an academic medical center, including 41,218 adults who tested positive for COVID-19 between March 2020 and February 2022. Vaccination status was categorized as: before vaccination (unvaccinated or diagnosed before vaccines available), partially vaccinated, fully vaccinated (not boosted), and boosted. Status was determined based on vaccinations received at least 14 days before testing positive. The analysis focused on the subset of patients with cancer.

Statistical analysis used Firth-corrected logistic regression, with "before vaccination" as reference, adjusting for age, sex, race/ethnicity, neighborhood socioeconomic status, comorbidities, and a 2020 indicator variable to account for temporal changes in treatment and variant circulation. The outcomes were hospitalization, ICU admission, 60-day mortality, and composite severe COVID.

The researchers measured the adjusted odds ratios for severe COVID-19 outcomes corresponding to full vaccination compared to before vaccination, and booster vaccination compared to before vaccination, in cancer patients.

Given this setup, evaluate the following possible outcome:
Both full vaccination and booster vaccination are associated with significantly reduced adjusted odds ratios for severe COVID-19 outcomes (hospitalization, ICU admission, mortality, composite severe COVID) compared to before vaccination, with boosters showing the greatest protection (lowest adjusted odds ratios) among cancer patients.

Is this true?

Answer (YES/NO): YES